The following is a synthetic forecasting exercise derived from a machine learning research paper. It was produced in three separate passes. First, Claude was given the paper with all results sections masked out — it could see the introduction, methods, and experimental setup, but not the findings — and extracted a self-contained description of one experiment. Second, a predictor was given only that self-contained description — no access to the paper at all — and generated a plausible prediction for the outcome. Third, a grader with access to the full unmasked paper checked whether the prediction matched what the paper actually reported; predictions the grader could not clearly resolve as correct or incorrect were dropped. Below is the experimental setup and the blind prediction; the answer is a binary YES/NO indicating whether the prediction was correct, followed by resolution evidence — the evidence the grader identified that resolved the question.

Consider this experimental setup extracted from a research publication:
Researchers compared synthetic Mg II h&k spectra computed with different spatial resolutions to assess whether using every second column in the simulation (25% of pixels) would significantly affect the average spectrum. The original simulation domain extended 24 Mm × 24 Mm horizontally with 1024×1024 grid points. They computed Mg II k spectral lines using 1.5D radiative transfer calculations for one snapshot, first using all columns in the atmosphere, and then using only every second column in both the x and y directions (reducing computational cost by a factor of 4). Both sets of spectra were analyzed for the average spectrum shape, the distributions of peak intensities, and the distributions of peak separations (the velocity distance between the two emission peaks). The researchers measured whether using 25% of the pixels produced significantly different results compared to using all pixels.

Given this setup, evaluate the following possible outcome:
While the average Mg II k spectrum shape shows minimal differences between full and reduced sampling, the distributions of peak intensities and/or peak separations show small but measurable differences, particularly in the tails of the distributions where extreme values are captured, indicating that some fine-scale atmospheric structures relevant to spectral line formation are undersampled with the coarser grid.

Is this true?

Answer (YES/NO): NO